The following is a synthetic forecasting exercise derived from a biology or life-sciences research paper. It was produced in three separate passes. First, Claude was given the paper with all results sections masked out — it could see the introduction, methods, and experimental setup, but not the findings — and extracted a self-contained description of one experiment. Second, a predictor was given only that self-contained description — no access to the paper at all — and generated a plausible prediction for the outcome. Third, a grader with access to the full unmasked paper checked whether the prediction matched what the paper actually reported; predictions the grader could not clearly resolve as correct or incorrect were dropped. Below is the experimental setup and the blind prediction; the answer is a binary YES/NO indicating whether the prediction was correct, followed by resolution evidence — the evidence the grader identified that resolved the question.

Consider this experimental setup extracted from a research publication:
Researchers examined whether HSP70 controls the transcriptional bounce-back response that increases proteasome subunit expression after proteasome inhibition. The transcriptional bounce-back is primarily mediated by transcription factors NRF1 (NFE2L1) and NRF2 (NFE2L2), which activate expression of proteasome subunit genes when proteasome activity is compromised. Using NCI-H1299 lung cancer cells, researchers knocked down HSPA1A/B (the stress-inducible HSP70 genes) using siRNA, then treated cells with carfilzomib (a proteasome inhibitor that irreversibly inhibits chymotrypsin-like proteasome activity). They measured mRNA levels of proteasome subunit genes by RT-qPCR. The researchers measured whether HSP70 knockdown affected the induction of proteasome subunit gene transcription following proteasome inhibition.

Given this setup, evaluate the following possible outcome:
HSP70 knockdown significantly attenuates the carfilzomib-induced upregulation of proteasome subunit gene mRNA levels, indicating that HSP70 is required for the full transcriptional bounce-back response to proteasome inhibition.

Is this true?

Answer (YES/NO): NO